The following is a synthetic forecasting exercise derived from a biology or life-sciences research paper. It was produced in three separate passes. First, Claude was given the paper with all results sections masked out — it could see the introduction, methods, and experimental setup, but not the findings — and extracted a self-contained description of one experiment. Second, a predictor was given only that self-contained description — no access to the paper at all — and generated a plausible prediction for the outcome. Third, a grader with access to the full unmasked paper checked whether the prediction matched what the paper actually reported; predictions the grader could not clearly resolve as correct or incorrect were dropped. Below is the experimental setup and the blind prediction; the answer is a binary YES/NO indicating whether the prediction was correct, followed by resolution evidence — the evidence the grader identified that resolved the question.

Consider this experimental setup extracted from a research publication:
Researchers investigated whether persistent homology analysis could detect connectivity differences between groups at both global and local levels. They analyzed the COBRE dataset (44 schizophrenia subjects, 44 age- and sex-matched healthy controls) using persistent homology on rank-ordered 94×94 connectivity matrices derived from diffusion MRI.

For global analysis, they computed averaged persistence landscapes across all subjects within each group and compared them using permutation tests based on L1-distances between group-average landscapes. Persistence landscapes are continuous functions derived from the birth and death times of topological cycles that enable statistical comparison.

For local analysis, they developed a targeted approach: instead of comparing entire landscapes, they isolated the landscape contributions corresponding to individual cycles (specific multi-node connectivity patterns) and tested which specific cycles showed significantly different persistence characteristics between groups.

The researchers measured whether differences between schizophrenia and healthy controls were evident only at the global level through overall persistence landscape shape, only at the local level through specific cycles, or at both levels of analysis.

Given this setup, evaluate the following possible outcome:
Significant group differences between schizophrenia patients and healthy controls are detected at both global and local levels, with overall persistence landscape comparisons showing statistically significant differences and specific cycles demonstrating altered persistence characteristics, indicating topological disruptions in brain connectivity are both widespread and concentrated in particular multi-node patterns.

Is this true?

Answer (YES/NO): YES